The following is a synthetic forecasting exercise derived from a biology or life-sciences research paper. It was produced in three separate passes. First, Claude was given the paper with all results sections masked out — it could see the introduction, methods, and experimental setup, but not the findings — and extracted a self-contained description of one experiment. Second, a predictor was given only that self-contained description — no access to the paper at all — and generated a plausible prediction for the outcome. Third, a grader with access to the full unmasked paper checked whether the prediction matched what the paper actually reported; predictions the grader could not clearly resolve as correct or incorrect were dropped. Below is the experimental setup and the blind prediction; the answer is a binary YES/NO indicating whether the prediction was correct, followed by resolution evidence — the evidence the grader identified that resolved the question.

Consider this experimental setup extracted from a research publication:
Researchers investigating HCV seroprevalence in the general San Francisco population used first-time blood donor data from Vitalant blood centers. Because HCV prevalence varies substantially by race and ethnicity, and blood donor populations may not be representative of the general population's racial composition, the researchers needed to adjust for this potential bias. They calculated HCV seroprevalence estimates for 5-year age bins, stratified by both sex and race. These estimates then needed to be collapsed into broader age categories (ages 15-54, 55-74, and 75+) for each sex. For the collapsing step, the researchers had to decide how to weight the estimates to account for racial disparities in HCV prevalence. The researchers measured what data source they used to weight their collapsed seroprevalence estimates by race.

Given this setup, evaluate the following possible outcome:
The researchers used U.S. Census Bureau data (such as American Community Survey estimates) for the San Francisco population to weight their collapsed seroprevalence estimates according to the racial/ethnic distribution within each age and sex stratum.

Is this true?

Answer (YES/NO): NO